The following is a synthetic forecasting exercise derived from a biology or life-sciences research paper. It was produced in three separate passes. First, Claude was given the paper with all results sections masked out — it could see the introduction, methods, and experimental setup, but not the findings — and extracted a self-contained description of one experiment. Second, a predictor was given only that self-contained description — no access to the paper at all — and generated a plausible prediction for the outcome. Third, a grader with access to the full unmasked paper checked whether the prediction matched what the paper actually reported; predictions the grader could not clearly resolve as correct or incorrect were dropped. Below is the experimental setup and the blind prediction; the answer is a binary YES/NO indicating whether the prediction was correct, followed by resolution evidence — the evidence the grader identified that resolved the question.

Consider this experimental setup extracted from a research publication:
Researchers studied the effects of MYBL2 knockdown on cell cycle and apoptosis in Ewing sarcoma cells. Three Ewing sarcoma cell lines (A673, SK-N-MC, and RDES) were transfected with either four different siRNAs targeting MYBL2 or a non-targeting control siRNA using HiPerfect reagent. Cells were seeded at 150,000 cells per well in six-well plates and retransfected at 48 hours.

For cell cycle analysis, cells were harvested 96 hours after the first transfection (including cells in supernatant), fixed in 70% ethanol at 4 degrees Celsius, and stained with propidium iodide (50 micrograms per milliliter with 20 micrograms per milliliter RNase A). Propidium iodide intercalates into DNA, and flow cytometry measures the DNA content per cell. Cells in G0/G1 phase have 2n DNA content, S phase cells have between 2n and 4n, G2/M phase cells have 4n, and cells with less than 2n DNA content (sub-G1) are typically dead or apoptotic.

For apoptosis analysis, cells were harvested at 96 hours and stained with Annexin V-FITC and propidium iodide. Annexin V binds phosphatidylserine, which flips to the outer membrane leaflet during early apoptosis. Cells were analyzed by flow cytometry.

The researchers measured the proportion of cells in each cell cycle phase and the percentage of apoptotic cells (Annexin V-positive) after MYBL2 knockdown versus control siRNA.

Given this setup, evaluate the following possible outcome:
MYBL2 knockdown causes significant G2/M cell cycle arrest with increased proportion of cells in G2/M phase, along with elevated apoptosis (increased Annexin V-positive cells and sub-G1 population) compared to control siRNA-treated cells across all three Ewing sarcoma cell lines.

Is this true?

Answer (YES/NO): YES